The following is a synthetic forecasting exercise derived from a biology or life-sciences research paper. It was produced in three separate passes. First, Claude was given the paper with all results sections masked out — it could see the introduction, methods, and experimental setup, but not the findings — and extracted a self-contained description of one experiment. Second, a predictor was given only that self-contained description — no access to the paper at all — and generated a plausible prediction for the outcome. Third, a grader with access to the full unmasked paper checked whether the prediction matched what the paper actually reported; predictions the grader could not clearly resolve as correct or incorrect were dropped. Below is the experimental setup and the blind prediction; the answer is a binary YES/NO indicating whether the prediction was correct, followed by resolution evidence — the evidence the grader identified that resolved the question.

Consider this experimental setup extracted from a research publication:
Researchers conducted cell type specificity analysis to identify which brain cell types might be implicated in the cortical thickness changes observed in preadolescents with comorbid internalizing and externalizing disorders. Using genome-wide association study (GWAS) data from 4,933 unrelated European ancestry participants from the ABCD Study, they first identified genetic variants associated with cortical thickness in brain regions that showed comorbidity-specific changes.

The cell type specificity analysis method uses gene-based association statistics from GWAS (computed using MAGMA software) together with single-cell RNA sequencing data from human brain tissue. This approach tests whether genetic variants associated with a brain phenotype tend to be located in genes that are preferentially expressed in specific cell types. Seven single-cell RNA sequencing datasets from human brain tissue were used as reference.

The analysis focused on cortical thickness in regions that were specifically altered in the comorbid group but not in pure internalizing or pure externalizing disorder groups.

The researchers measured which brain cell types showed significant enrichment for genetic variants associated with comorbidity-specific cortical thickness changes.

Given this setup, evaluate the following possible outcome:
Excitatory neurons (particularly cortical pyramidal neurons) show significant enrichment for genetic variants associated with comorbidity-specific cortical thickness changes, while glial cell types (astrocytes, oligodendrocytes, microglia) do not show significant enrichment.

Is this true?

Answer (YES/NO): NO